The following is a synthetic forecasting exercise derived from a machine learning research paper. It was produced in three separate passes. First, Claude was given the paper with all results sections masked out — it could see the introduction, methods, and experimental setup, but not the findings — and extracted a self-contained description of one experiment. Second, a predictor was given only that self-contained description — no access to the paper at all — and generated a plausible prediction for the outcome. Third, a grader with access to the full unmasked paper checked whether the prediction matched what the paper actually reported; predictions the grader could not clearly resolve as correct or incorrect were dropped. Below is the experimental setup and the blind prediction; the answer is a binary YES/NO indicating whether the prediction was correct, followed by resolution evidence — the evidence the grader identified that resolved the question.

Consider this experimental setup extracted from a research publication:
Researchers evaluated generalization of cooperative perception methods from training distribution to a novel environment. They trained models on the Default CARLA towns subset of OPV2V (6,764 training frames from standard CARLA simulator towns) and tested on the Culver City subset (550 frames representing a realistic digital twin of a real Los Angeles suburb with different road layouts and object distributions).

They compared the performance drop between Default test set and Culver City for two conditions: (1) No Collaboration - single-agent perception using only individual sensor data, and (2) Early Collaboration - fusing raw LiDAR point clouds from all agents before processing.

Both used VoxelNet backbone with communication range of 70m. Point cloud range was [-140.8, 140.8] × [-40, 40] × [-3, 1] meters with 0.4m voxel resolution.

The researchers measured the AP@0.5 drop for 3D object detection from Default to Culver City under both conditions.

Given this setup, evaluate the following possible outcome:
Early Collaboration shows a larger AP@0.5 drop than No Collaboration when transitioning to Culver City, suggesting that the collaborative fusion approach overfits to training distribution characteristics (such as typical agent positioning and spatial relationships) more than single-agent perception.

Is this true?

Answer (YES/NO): NO